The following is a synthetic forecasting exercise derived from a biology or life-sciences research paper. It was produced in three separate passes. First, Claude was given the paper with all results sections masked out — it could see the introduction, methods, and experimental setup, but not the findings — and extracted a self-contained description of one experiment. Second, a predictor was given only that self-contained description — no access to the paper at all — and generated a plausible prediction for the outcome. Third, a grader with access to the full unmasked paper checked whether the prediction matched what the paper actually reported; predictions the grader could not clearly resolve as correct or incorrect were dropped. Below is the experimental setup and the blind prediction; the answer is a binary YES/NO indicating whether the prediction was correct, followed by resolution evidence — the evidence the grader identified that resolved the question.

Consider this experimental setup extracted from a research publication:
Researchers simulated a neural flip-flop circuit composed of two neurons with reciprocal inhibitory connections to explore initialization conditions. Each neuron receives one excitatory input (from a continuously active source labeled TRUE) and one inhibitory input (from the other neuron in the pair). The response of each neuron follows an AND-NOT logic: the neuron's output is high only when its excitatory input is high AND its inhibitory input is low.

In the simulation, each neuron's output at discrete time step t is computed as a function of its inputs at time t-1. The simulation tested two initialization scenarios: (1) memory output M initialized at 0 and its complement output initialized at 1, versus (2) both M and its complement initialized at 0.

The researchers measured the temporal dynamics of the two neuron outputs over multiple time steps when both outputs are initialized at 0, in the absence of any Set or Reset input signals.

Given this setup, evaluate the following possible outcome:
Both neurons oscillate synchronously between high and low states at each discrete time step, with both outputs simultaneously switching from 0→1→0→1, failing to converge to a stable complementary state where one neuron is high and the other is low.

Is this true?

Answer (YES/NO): YES